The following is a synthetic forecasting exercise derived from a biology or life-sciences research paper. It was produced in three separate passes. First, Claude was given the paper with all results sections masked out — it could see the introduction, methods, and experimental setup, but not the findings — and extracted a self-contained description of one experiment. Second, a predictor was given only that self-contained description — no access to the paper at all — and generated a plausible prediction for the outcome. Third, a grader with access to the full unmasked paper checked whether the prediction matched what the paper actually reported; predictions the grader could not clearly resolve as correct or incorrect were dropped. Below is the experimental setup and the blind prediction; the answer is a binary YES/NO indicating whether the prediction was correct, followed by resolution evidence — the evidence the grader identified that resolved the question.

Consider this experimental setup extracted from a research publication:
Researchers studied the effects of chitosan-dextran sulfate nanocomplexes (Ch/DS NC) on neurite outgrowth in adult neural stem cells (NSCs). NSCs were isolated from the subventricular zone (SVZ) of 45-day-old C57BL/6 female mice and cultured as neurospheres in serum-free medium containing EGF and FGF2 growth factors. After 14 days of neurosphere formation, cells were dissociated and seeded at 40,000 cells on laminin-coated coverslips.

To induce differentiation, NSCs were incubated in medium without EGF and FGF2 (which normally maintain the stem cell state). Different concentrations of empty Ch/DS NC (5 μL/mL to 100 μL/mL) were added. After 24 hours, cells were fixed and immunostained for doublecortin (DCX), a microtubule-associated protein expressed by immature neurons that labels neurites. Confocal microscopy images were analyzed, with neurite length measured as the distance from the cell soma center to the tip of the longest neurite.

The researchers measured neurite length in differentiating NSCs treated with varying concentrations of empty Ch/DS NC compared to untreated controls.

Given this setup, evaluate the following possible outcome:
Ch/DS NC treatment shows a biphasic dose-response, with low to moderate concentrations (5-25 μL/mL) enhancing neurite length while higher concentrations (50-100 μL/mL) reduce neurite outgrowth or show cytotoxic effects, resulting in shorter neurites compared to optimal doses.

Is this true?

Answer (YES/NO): NO